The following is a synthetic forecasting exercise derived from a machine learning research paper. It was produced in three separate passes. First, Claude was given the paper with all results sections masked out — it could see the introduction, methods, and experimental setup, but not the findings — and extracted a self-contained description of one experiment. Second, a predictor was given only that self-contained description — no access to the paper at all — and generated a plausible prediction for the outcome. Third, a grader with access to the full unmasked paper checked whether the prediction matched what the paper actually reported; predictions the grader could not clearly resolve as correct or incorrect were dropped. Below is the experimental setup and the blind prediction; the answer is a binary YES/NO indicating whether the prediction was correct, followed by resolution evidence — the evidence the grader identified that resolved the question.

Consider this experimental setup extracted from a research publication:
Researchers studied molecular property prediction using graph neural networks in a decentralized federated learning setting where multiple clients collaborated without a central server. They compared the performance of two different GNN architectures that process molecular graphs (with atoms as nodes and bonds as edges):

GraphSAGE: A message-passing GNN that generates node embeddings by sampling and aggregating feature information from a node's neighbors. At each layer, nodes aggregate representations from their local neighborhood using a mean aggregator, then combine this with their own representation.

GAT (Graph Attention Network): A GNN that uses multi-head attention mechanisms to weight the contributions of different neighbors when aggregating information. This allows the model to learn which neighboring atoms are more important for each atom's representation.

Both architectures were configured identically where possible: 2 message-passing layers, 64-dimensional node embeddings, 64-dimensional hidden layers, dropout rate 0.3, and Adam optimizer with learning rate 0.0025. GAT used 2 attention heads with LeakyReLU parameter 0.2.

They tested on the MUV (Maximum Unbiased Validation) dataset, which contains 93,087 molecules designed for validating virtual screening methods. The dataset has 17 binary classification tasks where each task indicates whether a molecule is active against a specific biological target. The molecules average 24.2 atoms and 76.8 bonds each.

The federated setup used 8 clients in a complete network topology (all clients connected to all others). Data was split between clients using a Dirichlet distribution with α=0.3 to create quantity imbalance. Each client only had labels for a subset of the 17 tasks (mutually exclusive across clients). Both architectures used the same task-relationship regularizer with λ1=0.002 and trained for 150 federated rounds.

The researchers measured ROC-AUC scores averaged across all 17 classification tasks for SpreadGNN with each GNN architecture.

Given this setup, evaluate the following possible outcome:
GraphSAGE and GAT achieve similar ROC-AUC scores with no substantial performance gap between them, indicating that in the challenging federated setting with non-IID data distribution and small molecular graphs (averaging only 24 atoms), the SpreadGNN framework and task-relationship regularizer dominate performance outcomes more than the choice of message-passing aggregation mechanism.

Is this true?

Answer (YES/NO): YES